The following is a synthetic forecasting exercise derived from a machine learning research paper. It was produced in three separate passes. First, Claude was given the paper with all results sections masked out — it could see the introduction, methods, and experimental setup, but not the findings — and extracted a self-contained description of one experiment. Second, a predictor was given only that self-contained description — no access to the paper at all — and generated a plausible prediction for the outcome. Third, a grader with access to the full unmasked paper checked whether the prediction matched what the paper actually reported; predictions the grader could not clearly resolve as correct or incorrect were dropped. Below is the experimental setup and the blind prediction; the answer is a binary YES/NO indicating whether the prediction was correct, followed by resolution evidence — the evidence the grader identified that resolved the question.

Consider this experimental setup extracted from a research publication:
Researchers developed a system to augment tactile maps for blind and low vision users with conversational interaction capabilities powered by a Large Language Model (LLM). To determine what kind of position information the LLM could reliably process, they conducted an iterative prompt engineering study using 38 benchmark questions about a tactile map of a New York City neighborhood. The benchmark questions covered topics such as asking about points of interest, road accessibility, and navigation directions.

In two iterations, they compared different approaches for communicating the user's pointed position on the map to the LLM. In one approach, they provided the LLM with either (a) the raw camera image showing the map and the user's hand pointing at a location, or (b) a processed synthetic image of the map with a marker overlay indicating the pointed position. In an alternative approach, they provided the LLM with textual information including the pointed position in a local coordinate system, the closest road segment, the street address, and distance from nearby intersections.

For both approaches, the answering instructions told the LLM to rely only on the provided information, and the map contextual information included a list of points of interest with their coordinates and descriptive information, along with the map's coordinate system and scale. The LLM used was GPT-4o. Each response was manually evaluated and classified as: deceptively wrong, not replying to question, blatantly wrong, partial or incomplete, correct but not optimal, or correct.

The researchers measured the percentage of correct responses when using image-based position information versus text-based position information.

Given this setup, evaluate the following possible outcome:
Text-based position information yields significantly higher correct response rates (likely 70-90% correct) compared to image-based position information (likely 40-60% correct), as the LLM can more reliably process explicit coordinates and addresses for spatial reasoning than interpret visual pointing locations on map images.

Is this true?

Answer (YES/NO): NO